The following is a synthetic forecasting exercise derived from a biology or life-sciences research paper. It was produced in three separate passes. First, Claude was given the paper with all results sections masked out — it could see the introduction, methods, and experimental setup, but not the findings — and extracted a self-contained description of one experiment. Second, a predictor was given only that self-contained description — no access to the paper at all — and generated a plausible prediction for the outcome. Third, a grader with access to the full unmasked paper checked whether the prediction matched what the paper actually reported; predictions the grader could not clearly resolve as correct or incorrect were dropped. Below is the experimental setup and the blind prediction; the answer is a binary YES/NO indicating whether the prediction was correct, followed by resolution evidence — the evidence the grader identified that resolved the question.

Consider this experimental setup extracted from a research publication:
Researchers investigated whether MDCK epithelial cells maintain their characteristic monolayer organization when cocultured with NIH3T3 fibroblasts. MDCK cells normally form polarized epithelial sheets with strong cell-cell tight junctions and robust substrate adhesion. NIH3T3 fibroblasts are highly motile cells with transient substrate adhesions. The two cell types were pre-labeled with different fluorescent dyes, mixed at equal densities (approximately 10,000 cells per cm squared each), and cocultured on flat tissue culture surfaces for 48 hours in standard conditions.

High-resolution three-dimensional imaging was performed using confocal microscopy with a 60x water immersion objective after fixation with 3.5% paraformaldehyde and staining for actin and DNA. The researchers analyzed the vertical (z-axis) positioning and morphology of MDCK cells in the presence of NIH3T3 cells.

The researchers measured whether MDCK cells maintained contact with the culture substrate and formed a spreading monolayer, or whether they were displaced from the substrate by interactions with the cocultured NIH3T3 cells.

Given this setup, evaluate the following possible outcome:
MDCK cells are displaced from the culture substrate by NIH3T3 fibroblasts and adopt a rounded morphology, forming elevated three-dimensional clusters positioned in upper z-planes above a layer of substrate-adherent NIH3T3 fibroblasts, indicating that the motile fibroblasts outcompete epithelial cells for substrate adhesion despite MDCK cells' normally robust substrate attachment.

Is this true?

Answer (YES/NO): NO